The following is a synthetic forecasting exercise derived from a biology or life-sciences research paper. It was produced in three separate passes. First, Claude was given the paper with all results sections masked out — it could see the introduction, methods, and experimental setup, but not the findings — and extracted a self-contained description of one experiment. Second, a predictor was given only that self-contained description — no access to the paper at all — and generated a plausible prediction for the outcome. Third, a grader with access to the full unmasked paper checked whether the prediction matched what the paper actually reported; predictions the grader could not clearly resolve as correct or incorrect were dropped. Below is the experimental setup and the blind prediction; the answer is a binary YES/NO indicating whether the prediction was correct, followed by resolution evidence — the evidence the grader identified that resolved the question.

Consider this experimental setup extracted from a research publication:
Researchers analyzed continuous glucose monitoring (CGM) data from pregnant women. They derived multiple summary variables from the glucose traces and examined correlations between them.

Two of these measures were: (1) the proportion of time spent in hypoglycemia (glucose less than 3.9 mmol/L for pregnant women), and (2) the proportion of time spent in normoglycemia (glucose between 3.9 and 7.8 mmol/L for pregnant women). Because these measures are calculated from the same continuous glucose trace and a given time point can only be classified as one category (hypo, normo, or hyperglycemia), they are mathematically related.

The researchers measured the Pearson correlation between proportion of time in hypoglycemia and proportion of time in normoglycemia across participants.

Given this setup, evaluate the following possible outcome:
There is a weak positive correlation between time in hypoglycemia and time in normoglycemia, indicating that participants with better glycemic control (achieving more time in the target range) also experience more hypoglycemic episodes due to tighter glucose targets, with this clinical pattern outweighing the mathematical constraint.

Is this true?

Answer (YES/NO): NO